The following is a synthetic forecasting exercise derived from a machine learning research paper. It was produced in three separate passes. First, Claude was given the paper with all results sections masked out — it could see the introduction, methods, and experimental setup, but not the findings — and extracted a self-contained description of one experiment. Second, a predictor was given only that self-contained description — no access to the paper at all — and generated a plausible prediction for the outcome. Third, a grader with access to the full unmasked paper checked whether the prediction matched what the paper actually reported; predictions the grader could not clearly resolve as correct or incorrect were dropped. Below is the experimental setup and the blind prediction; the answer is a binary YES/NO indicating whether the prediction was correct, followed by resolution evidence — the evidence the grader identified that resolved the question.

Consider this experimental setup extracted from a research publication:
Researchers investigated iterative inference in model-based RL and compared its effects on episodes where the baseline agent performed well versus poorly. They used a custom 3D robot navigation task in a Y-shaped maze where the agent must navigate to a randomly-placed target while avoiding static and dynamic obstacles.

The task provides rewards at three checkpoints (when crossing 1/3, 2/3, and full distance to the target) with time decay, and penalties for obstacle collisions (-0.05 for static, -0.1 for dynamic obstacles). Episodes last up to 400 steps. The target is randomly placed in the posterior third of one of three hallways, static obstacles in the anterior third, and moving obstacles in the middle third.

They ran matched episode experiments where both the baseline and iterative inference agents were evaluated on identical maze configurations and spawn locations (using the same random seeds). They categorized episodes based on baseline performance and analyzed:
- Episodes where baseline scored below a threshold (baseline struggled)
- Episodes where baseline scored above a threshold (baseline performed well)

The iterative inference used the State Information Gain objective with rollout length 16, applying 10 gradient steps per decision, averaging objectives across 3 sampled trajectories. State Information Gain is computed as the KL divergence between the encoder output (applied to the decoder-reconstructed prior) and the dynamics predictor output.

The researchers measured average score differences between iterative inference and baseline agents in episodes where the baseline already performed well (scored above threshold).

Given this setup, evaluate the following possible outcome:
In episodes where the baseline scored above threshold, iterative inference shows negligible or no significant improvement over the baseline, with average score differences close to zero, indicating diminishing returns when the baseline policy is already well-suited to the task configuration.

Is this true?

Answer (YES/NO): NO